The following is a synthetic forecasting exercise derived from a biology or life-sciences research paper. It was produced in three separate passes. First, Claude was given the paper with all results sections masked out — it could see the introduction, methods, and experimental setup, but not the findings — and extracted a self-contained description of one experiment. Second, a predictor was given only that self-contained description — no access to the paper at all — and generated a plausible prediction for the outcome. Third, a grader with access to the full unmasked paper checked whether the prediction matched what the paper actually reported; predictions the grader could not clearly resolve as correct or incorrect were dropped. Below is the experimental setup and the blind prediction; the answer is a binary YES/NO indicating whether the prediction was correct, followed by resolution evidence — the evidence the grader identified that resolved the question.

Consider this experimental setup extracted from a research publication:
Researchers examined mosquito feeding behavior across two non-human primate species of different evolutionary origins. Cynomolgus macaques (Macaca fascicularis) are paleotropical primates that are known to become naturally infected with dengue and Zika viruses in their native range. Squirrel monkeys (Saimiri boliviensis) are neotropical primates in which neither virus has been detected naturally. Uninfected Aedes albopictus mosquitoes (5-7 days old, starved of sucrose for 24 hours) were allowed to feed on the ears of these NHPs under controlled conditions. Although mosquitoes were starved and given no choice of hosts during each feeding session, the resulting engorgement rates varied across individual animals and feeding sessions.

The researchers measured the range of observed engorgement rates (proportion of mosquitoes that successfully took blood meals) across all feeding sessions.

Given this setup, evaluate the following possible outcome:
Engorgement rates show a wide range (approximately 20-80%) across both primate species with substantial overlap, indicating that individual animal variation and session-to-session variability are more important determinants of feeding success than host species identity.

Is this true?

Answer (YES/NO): NO